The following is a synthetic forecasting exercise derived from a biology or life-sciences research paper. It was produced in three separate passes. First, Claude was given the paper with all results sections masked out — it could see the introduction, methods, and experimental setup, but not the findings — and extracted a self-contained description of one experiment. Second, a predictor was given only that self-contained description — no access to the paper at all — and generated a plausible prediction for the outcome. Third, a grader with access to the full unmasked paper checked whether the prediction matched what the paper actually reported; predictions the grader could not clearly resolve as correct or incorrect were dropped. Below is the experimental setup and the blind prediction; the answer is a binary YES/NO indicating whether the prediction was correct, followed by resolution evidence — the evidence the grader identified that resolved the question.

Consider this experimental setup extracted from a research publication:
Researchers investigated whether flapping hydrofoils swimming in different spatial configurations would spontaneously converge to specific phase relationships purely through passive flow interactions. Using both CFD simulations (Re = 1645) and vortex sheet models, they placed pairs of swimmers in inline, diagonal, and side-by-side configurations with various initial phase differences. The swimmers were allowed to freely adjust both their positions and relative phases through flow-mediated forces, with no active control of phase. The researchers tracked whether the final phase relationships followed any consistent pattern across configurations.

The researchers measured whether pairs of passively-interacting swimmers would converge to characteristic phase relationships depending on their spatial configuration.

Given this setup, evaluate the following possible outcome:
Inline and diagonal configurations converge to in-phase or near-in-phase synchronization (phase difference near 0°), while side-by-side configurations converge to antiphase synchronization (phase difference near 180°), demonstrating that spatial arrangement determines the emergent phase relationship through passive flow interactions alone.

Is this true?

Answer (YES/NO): NO